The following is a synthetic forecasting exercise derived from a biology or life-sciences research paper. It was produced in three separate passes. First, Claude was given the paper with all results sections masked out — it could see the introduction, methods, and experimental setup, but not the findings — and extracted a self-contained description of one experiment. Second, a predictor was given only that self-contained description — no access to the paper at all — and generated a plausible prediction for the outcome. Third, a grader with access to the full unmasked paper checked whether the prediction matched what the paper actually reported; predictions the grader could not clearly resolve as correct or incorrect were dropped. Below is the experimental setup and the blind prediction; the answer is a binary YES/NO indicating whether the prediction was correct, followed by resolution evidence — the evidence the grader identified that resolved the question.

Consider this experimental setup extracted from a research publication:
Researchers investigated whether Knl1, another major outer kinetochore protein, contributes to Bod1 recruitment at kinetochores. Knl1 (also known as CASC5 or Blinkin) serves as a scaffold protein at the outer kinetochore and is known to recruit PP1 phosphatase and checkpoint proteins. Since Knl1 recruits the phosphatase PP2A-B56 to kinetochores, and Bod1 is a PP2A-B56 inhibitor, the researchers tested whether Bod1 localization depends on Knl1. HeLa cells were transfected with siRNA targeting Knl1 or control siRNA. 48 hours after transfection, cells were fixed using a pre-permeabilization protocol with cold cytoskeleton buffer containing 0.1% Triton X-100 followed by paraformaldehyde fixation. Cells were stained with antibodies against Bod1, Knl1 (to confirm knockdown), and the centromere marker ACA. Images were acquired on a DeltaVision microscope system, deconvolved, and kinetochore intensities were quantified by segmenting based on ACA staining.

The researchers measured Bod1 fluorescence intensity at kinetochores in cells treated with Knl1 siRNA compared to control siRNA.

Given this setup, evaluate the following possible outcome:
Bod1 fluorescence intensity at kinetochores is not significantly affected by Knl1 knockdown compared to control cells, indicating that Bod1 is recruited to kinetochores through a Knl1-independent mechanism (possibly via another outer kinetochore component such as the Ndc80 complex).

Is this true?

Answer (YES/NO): YES